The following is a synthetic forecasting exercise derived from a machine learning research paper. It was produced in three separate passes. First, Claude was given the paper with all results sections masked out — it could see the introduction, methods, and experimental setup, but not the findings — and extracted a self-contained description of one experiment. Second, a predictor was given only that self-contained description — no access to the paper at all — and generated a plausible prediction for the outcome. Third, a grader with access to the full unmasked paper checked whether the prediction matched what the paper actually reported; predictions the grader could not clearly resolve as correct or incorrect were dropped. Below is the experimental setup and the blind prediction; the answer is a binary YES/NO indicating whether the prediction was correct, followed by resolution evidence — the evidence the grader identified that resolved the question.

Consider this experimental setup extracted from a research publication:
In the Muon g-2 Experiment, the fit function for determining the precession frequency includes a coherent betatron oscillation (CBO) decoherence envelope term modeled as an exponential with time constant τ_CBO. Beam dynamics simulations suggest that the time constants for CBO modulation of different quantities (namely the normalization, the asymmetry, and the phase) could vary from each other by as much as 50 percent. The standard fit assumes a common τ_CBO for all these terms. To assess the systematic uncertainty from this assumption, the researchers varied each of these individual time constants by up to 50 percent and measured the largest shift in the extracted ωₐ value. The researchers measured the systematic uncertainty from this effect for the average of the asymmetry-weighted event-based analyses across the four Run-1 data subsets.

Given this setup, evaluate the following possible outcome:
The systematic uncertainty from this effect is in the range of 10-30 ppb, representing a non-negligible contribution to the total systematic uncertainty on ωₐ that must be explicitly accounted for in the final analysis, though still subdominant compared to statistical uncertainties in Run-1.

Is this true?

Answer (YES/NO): NO